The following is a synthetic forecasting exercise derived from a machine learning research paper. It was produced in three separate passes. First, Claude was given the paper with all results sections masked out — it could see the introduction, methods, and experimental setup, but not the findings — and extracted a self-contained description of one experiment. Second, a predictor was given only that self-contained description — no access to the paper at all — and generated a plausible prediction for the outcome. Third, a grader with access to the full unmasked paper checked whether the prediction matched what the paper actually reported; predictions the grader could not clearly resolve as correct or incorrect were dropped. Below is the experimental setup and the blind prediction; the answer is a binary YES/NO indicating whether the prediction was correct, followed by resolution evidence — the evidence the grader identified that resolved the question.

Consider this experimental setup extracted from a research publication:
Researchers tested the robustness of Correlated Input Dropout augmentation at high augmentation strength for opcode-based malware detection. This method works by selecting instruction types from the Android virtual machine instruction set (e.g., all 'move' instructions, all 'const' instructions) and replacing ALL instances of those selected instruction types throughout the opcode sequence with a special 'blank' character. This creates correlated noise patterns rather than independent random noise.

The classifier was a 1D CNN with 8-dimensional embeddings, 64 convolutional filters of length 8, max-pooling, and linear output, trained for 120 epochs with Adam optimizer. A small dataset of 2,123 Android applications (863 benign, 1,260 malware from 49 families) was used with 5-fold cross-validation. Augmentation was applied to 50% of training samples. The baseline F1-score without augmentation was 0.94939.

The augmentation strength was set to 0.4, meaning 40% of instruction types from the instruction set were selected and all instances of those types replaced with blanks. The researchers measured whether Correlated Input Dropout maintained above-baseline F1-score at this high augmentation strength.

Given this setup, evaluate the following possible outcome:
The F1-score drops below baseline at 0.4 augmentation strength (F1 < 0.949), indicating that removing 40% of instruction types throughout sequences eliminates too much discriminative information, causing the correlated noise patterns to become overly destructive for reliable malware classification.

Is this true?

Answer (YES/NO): NO